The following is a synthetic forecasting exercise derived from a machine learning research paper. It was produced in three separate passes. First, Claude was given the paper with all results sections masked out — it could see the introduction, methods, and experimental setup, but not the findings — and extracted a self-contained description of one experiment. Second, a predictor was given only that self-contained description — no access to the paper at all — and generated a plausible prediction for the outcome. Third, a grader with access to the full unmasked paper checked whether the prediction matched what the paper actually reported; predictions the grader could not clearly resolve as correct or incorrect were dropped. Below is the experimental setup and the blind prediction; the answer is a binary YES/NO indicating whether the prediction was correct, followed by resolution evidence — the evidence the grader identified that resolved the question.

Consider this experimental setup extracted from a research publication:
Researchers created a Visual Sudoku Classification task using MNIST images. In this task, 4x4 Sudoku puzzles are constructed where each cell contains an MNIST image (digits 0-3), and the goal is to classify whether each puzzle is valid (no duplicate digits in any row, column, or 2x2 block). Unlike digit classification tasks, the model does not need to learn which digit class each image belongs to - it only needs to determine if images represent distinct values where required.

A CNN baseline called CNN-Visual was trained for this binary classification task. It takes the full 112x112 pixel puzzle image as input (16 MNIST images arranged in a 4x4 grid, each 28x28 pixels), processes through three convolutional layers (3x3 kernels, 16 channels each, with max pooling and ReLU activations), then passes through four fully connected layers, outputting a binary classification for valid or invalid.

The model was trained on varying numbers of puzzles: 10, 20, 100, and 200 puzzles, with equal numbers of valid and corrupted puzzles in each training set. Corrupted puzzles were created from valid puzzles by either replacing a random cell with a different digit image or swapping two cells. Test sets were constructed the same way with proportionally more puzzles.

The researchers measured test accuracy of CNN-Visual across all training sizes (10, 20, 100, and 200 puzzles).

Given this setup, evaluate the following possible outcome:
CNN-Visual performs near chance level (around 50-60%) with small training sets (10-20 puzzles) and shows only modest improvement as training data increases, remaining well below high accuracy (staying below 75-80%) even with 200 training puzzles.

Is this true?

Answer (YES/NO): NO